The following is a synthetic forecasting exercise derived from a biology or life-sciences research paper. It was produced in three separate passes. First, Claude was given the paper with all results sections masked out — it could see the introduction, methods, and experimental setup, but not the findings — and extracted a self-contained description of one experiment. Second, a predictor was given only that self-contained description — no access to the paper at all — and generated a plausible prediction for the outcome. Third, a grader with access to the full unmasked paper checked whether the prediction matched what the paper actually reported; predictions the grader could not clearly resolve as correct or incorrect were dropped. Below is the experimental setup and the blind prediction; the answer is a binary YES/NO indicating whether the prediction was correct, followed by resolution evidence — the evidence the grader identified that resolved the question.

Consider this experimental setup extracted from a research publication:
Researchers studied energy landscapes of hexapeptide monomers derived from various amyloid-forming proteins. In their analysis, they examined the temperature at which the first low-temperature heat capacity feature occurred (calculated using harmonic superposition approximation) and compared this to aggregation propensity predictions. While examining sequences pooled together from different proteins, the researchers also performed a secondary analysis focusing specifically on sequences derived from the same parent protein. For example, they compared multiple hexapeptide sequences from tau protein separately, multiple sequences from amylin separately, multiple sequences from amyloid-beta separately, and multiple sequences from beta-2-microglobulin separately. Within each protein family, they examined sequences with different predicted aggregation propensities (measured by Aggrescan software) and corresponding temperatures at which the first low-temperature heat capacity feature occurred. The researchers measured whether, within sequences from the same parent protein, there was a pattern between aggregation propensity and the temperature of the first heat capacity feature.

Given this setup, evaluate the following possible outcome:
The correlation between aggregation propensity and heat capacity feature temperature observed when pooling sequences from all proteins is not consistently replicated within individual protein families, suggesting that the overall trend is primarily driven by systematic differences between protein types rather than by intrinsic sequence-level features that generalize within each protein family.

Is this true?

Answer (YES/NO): NO